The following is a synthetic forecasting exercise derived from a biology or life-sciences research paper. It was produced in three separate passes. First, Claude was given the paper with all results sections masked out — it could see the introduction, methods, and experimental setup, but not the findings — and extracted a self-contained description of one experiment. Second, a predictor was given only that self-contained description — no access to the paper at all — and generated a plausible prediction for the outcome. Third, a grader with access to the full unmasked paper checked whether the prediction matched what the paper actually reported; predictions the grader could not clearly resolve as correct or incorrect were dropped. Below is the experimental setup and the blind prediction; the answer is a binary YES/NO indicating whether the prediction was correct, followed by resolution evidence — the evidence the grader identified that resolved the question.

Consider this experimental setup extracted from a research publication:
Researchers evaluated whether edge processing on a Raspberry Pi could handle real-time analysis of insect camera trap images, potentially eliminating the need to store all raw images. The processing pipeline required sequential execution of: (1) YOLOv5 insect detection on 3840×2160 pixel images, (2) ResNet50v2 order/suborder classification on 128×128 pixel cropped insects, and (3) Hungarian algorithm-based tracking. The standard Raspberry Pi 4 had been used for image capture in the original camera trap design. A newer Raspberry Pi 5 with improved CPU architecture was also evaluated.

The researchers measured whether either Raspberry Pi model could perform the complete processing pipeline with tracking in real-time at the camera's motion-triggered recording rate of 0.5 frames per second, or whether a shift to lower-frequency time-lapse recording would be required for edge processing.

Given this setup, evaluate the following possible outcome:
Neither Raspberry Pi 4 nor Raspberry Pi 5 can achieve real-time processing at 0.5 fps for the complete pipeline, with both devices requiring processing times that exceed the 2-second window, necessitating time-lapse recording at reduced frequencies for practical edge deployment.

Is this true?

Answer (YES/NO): YES